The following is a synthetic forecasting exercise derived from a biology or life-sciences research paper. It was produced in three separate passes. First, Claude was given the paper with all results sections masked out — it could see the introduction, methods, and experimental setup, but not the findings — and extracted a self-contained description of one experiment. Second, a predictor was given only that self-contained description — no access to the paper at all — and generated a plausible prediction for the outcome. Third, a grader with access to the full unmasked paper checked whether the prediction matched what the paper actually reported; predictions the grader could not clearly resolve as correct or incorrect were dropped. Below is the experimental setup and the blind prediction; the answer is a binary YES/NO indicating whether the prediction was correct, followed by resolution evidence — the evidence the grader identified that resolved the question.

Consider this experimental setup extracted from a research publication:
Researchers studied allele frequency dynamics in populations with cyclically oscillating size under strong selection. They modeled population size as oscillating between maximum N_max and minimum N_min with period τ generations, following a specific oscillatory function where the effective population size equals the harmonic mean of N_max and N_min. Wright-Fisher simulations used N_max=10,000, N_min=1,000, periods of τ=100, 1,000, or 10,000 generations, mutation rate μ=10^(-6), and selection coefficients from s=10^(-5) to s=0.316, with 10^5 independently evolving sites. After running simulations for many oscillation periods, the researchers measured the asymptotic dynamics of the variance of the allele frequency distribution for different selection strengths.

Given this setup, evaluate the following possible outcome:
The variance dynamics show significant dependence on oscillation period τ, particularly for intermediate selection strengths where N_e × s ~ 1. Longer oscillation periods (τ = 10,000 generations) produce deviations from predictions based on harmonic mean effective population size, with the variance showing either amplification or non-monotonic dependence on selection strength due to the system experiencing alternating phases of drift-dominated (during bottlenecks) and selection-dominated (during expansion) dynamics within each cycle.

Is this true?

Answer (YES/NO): NO